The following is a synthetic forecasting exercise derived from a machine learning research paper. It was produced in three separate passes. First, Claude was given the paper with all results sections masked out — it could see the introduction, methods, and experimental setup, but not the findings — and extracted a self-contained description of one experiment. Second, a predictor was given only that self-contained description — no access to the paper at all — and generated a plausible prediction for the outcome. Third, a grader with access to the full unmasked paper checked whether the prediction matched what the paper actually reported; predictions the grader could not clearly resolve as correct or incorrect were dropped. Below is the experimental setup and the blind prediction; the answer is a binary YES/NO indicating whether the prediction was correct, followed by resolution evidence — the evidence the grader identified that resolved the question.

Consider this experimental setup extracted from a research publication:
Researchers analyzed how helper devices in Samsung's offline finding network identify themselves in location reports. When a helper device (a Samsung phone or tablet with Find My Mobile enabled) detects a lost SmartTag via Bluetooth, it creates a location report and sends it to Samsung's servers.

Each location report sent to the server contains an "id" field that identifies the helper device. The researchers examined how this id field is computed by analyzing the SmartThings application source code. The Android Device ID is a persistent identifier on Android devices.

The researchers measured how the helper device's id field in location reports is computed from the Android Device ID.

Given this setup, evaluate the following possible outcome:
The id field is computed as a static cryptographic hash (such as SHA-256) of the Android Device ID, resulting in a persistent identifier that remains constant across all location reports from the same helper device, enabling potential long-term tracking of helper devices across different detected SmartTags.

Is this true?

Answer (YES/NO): NO